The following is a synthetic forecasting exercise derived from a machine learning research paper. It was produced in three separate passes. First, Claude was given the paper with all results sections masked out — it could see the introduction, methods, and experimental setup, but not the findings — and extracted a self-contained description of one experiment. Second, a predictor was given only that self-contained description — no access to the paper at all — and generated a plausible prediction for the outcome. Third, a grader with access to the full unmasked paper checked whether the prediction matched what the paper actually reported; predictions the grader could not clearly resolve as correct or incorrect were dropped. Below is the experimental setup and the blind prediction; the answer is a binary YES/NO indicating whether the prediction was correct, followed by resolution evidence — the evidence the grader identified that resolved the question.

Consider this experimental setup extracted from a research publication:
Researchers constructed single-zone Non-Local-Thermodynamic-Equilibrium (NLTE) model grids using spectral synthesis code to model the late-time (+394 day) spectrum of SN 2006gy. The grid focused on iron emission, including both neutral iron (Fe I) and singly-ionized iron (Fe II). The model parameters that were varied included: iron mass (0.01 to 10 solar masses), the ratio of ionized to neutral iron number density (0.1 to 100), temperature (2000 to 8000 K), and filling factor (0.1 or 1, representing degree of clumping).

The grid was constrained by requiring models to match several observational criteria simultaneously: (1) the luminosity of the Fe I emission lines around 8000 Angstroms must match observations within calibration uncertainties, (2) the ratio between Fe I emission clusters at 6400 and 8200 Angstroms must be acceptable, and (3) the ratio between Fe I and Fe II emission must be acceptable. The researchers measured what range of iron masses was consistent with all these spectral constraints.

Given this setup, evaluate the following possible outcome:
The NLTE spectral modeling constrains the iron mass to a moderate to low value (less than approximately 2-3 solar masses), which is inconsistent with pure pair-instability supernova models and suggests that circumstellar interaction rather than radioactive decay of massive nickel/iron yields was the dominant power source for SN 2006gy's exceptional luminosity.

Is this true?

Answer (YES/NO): YES